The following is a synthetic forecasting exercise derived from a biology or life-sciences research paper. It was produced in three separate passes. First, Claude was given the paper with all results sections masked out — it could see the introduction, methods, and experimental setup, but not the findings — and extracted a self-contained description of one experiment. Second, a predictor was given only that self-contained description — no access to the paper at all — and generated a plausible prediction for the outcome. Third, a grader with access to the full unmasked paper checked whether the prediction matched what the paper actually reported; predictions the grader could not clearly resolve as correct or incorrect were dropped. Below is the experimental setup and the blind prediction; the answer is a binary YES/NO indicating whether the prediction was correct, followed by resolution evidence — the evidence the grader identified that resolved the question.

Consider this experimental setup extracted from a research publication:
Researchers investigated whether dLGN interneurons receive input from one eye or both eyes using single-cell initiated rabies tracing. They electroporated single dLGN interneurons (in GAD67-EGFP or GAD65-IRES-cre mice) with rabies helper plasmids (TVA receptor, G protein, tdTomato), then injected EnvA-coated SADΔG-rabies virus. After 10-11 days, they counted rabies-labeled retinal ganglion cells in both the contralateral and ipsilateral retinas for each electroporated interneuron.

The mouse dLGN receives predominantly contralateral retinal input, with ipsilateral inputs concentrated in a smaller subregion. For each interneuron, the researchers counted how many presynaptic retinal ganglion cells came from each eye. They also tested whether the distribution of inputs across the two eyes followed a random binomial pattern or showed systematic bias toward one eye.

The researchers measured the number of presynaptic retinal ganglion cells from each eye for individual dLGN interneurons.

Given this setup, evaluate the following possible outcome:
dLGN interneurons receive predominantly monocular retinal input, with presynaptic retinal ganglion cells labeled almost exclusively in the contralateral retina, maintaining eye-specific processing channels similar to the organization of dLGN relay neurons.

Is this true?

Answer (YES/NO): NO